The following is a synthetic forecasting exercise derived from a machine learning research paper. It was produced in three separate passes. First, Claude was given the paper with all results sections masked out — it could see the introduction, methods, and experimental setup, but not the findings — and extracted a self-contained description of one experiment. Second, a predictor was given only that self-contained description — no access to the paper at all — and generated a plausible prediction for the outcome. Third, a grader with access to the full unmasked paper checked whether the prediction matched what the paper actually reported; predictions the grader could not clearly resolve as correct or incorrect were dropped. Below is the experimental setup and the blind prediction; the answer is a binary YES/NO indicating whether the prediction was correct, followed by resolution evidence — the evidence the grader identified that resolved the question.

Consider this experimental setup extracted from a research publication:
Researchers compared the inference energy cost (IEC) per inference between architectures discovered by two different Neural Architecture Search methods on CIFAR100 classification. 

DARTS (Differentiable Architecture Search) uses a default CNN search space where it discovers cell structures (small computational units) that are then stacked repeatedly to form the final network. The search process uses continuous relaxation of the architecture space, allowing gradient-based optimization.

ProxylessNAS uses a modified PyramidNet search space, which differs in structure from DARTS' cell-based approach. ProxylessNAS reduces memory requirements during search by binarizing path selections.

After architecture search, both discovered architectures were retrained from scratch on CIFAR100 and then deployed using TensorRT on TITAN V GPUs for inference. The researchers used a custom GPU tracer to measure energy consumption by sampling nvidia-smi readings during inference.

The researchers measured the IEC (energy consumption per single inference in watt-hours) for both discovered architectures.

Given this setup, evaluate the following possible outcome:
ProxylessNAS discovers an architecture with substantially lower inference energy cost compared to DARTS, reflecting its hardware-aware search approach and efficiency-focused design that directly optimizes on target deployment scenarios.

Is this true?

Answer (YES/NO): YES